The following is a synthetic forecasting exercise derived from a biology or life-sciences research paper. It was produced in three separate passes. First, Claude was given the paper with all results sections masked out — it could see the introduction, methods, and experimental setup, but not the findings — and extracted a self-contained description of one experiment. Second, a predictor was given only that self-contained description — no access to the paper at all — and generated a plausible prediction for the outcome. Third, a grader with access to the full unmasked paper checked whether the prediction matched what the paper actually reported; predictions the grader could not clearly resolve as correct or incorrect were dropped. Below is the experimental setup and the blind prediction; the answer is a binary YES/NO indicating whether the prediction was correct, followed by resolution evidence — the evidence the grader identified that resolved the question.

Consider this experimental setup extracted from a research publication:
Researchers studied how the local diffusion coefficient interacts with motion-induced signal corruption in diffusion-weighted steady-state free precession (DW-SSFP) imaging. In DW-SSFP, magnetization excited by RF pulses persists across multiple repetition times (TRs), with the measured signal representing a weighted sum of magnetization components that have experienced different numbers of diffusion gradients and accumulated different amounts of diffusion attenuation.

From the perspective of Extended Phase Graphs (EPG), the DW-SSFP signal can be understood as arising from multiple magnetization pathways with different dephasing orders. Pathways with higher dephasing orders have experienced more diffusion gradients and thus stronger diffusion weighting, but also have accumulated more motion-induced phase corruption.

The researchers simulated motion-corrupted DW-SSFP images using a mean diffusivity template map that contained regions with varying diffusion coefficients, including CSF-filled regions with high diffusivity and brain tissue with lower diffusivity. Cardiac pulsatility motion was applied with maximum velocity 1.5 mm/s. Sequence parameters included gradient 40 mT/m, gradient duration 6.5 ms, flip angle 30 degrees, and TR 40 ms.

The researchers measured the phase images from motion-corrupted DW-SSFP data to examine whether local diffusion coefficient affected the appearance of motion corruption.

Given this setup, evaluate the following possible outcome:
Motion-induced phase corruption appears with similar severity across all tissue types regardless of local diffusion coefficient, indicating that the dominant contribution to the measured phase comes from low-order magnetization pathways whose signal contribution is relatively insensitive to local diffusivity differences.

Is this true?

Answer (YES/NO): NO